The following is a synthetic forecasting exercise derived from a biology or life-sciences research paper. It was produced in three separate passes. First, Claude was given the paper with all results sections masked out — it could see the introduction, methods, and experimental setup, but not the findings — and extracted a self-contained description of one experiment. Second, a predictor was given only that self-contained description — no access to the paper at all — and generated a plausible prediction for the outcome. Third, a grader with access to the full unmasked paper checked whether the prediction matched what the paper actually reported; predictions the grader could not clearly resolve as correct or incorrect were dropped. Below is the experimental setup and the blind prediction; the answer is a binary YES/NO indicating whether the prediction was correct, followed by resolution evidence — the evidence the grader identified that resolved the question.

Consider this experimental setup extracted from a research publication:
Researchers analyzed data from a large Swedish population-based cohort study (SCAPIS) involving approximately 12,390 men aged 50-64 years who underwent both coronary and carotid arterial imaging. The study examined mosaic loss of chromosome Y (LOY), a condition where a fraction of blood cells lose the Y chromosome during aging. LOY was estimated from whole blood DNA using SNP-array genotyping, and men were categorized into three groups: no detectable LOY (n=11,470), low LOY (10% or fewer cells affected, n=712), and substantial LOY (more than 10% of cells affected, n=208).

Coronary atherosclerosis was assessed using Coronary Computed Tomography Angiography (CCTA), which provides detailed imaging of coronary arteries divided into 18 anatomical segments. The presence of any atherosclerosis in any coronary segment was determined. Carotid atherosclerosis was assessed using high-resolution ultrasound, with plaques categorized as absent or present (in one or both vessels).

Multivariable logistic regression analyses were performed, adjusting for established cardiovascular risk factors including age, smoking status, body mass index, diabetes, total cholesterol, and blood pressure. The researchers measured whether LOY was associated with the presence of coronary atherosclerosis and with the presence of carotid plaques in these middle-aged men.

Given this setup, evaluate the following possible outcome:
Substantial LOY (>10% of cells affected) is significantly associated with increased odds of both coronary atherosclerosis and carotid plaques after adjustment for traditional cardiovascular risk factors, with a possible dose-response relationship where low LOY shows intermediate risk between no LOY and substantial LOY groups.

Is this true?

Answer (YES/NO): NO